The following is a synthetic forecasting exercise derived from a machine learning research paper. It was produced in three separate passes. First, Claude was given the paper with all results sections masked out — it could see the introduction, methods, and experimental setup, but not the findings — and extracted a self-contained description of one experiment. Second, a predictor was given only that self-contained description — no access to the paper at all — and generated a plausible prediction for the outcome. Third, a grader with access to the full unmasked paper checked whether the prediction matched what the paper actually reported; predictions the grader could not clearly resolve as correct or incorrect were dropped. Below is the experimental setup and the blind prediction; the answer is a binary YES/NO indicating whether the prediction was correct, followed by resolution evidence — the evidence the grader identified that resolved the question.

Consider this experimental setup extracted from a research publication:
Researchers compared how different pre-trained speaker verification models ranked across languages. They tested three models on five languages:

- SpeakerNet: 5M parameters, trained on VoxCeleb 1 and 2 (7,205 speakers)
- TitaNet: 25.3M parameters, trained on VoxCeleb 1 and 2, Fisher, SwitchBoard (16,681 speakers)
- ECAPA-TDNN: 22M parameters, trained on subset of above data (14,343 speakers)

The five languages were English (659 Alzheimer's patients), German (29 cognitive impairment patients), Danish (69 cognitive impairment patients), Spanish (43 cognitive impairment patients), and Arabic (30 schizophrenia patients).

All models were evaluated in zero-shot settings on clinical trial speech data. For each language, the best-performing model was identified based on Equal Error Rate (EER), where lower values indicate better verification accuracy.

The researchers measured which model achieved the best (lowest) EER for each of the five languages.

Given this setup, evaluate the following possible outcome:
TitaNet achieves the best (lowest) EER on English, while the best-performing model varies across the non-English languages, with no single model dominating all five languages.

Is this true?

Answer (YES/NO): NO